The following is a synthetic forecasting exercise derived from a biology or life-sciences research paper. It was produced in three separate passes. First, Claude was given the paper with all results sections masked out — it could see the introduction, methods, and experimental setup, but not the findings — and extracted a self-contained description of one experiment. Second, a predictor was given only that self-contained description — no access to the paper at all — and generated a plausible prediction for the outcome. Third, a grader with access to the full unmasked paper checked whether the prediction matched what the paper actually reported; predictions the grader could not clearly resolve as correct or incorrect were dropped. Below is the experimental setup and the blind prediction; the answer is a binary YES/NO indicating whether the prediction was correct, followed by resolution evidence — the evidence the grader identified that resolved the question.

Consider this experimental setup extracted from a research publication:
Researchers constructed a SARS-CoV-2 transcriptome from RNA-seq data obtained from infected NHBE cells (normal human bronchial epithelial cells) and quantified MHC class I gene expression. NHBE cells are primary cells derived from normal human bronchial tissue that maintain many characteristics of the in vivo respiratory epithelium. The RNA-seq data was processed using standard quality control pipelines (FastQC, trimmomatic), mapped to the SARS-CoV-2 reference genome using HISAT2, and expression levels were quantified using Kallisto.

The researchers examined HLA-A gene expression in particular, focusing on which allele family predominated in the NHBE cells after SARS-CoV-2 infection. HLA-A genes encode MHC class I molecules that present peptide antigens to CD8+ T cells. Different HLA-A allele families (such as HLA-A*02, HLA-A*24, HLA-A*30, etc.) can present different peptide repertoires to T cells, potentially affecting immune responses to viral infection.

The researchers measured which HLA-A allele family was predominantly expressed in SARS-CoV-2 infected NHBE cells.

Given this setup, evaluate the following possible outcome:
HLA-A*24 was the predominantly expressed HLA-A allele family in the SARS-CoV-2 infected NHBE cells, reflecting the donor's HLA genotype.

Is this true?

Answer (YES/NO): YES